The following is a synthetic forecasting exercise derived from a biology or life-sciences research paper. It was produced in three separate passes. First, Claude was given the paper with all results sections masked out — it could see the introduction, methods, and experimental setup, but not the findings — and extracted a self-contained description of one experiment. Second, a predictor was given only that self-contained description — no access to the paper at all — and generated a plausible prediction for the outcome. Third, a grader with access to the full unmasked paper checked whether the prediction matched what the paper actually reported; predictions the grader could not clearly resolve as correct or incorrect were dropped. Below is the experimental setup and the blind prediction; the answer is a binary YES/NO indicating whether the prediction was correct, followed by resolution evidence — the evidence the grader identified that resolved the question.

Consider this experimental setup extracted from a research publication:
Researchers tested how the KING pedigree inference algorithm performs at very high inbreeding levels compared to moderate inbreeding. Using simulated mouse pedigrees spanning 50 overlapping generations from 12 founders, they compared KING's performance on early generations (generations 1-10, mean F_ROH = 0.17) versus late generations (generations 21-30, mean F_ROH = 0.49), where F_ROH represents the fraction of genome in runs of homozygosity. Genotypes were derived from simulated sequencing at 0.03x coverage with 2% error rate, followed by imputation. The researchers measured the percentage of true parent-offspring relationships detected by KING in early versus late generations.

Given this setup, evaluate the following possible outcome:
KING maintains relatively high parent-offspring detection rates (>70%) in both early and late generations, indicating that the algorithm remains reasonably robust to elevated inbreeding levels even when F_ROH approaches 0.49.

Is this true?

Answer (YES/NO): NO